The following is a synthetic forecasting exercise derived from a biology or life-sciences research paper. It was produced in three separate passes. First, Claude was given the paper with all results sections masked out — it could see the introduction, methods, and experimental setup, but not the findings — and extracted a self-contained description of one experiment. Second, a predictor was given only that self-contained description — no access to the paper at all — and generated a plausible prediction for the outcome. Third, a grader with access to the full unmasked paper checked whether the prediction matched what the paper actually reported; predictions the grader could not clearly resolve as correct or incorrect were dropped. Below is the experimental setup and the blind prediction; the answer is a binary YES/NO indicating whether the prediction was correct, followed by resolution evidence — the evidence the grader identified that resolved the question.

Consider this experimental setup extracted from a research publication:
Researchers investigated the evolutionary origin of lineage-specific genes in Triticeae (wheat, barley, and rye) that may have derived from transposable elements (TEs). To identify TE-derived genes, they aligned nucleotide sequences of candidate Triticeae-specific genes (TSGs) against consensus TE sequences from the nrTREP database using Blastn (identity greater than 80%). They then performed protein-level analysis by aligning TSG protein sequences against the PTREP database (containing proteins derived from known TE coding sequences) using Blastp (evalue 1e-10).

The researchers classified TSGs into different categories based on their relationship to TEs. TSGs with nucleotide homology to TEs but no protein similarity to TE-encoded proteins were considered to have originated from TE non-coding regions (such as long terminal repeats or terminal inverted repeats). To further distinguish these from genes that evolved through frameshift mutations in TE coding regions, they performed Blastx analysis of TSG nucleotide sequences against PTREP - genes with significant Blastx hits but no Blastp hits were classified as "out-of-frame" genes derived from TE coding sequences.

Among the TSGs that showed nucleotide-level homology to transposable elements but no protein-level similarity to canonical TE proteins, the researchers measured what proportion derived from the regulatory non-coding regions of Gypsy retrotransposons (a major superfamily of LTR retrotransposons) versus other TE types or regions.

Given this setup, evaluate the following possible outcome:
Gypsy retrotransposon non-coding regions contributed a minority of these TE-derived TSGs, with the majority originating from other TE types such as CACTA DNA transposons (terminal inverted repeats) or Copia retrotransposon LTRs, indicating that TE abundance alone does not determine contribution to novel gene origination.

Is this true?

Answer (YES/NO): NO